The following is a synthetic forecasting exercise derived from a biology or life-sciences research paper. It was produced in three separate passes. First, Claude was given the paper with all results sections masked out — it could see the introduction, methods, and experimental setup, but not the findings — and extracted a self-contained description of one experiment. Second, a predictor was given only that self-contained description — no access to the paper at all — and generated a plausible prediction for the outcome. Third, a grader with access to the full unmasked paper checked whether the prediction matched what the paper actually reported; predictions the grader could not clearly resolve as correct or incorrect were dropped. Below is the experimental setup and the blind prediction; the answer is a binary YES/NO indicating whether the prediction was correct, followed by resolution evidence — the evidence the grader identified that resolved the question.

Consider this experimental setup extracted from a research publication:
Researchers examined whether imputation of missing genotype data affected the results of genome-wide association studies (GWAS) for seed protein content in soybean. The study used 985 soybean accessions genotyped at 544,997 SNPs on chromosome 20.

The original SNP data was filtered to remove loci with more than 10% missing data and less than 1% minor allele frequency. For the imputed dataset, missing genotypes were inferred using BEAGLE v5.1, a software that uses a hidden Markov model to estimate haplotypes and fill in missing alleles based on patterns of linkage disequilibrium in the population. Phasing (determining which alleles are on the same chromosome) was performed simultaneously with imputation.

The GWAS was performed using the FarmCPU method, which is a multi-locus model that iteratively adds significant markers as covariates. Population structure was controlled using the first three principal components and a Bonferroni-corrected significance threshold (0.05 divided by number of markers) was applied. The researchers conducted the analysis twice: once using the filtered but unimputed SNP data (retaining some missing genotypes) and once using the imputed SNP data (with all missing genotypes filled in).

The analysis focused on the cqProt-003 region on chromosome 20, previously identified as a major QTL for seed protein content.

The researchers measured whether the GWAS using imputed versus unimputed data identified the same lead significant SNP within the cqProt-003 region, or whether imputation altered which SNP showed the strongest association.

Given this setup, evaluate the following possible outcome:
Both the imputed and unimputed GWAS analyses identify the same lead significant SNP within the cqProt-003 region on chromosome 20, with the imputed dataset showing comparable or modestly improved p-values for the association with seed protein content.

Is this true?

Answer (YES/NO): NO